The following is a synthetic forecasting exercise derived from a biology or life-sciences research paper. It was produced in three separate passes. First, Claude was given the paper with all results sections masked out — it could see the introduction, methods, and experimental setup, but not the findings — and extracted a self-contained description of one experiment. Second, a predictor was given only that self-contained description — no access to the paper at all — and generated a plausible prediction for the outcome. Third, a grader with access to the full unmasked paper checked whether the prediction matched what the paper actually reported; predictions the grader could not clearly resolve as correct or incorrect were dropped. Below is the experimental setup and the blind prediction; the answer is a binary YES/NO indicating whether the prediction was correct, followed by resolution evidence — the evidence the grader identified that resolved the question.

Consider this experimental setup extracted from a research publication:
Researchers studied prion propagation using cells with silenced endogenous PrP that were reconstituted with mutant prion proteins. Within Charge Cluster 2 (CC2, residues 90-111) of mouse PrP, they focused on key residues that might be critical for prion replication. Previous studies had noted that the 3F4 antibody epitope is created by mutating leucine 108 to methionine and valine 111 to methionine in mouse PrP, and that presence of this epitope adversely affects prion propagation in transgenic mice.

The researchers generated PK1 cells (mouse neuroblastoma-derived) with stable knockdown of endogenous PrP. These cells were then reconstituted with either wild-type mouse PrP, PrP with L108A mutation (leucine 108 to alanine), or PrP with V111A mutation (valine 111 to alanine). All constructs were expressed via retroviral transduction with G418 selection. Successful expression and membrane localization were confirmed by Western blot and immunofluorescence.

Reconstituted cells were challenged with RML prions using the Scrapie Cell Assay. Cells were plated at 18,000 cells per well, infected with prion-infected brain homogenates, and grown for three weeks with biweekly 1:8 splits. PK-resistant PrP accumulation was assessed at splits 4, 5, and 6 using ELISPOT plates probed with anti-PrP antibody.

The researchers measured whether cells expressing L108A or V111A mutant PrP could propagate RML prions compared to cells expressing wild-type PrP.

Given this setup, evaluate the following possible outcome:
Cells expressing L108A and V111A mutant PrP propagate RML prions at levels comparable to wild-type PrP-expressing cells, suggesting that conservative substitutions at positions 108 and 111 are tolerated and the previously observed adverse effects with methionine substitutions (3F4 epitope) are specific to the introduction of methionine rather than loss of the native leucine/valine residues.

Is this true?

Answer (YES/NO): NO